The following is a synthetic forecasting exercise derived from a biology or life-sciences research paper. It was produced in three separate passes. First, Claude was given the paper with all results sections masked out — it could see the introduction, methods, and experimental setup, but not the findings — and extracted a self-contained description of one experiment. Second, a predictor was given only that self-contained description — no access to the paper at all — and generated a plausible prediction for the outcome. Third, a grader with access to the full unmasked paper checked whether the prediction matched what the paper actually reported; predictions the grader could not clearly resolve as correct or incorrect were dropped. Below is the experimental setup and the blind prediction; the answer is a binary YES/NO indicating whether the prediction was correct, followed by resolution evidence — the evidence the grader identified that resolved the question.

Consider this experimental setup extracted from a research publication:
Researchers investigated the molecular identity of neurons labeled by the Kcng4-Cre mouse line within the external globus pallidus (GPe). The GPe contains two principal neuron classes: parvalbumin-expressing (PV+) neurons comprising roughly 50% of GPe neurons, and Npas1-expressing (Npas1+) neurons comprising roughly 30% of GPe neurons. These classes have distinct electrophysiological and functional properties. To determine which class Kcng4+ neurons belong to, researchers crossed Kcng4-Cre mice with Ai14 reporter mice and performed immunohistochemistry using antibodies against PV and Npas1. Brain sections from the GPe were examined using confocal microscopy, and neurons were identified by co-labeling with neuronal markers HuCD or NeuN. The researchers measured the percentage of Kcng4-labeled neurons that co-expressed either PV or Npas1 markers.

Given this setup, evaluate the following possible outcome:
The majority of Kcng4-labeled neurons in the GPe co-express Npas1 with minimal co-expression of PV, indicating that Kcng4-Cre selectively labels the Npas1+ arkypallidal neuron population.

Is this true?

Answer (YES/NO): NO